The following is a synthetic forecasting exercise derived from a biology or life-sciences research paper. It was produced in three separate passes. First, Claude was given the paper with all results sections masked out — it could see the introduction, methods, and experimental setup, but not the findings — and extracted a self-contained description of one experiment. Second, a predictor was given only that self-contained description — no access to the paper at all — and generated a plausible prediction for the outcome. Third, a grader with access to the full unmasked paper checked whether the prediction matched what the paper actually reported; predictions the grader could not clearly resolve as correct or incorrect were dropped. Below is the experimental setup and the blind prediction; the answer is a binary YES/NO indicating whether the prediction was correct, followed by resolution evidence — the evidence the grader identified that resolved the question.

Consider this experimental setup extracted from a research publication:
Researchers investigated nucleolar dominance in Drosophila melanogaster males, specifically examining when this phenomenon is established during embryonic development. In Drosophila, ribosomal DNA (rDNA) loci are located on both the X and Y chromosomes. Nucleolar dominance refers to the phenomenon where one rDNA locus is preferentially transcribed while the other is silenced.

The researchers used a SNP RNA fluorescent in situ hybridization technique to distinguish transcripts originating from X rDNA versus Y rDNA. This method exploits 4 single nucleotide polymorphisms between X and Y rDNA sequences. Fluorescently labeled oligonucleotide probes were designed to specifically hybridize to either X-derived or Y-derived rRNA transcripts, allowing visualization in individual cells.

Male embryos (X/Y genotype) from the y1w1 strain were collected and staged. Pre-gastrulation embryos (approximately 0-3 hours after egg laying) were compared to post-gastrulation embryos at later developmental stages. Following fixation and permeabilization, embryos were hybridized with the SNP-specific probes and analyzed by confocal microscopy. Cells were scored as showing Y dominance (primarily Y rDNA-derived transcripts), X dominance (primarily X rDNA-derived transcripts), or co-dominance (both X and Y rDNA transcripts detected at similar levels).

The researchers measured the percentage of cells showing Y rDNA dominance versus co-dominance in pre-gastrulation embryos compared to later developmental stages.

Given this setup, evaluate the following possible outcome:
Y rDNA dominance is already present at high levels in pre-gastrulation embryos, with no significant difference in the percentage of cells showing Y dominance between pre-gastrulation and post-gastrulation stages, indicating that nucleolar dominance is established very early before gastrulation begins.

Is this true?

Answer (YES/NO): NO